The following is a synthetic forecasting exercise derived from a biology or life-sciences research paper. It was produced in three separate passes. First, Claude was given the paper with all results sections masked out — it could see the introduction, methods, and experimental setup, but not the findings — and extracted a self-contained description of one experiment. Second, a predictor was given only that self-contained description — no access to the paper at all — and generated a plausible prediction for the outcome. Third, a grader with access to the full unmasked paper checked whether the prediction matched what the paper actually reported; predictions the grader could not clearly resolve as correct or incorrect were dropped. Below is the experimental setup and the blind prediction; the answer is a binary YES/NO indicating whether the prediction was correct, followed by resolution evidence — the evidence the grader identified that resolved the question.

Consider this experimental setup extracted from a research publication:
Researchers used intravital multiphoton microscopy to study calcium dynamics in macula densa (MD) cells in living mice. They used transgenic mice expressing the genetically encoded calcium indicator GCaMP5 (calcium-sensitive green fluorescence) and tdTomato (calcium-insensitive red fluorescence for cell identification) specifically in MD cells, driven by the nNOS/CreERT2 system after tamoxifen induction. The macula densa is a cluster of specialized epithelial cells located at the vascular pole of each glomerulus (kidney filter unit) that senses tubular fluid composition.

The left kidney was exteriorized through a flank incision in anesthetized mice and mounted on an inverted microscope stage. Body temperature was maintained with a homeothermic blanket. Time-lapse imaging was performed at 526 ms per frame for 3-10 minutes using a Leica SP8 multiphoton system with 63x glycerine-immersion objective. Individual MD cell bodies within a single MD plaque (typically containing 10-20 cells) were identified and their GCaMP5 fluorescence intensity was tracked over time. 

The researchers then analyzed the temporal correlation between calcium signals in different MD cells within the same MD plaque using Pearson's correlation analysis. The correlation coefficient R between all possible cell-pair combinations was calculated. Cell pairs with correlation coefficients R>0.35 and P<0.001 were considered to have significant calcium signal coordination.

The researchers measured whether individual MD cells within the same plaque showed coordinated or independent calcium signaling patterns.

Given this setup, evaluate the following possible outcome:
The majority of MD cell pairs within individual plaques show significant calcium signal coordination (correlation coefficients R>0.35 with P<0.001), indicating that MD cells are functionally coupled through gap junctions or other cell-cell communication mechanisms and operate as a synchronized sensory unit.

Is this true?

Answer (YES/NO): NO